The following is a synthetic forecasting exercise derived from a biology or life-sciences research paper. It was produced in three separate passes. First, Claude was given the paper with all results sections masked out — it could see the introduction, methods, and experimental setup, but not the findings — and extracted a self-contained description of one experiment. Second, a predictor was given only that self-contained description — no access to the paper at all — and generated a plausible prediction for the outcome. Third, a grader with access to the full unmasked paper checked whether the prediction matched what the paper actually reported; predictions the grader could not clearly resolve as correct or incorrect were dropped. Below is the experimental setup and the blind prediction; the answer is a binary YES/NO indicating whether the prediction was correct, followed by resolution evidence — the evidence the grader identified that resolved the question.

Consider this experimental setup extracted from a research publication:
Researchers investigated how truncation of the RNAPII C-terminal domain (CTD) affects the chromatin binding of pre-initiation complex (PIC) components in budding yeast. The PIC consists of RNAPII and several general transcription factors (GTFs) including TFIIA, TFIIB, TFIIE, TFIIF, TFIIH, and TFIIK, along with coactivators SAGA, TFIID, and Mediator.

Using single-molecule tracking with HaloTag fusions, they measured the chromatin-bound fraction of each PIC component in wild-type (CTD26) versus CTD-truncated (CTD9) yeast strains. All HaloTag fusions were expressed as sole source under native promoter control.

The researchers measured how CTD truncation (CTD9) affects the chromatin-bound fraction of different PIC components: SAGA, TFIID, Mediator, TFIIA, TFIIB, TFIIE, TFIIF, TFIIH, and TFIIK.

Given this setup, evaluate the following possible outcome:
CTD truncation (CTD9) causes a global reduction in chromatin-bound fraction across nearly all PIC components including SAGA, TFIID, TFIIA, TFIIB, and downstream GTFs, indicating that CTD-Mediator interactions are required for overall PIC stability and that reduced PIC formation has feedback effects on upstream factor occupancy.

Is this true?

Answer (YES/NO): NO